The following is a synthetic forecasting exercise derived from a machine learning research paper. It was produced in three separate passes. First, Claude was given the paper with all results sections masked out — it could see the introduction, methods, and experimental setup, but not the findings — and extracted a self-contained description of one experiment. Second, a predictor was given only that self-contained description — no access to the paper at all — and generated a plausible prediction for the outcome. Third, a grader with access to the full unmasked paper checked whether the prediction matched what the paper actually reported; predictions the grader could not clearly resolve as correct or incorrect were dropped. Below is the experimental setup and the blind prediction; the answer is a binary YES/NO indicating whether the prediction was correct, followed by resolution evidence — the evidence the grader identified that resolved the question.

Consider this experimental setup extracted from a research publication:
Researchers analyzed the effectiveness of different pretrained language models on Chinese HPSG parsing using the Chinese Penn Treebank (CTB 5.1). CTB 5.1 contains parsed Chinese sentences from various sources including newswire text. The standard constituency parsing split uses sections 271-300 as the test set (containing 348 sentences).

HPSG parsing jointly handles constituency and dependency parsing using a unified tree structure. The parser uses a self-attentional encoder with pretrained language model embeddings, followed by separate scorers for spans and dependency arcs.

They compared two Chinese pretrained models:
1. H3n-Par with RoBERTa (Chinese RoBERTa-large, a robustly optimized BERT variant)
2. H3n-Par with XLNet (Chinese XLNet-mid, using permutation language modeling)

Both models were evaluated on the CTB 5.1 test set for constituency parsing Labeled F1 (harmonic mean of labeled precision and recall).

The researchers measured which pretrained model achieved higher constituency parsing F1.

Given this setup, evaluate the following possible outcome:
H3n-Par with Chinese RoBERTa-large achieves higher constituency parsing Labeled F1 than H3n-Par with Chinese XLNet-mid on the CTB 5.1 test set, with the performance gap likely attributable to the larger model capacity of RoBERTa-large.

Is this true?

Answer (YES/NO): NO